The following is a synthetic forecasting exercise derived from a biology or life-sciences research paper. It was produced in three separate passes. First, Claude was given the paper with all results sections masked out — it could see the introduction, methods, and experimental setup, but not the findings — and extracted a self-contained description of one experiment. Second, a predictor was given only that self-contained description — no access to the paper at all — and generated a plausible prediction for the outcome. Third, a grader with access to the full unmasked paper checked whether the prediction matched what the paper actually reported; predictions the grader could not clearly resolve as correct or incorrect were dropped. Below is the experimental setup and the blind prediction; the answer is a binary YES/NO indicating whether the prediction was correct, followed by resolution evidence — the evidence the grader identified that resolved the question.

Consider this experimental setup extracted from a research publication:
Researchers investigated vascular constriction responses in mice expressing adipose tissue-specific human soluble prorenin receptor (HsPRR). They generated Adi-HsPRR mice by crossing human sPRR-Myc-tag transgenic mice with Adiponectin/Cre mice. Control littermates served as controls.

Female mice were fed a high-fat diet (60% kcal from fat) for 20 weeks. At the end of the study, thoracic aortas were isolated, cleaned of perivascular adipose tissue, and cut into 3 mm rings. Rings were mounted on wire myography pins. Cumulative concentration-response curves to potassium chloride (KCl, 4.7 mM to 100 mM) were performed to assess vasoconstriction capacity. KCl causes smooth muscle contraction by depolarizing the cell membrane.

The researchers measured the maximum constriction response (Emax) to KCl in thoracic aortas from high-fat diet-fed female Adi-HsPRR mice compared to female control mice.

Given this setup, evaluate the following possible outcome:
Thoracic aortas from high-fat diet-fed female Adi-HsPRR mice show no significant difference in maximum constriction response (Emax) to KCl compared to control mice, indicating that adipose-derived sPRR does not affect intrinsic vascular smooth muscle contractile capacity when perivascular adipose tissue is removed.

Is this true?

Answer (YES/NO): YES